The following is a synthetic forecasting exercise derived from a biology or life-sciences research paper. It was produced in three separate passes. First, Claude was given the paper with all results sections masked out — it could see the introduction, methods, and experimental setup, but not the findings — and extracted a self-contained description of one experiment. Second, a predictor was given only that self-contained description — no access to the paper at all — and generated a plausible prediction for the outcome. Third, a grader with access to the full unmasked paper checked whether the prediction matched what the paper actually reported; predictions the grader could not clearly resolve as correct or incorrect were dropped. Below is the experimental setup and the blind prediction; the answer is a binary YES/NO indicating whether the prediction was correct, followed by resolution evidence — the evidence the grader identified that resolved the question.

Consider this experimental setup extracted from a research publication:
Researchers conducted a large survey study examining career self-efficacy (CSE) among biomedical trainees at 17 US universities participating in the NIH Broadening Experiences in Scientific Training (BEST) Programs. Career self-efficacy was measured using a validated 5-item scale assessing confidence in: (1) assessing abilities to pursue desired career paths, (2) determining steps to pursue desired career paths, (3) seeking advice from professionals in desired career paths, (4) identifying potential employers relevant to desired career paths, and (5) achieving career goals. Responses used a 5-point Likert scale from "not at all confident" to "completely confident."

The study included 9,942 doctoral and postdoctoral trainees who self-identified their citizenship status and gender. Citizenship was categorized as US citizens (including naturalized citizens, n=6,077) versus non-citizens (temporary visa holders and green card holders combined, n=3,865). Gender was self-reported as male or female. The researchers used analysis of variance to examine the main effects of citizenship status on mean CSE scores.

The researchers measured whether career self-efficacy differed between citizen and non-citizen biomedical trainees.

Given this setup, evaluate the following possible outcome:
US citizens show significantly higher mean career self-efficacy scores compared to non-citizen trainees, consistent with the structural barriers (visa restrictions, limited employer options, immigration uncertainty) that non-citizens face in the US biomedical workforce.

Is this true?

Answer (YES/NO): YES